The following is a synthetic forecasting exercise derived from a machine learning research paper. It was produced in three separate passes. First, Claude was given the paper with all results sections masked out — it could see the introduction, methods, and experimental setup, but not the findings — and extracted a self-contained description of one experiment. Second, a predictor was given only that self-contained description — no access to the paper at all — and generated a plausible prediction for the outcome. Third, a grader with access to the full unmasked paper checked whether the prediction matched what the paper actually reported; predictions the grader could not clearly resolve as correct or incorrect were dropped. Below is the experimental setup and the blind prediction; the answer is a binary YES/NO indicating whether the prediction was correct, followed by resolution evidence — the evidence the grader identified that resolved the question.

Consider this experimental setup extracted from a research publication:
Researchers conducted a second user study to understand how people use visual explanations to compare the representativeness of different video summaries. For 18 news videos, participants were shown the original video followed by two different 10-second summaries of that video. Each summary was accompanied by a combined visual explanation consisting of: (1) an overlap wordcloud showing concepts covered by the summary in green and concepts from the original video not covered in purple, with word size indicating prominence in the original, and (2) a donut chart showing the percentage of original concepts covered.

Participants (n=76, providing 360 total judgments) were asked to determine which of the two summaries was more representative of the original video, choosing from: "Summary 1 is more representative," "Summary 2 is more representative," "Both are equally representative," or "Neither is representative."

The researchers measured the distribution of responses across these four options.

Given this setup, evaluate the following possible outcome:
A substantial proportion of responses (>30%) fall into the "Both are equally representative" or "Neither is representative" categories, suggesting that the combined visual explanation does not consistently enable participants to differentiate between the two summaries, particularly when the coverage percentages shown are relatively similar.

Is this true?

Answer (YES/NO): NO